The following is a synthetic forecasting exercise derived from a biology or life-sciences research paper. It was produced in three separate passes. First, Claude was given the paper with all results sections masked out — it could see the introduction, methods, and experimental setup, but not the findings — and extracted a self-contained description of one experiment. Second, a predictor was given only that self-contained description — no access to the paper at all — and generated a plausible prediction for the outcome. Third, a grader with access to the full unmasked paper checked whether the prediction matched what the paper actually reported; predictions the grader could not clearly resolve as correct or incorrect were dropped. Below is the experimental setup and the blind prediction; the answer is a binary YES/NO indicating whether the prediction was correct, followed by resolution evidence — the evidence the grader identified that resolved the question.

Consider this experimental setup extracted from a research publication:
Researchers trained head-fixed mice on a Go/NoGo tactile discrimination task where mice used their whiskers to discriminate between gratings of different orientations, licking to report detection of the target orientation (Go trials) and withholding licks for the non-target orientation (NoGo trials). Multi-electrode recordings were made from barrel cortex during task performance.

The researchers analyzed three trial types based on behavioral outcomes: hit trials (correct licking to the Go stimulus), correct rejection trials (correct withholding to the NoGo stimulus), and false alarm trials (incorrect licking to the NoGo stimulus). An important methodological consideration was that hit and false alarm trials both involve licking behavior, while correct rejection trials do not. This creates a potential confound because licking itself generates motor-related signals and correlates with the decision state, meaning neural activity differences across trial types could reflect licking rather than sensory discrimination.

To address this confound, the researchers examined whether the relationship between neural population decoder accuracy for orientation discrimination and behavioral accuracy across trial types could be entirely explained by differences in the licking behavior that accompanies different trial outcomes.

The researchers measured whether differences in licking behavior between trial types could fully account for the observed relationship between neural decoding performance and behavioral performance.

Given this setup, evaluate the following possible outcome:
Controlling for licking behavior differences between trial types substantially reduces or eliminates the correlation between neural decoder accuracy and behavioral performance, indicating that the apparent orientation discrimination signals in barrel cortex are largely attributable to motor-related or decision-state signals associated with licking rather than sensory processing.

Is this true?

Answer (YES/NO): NO